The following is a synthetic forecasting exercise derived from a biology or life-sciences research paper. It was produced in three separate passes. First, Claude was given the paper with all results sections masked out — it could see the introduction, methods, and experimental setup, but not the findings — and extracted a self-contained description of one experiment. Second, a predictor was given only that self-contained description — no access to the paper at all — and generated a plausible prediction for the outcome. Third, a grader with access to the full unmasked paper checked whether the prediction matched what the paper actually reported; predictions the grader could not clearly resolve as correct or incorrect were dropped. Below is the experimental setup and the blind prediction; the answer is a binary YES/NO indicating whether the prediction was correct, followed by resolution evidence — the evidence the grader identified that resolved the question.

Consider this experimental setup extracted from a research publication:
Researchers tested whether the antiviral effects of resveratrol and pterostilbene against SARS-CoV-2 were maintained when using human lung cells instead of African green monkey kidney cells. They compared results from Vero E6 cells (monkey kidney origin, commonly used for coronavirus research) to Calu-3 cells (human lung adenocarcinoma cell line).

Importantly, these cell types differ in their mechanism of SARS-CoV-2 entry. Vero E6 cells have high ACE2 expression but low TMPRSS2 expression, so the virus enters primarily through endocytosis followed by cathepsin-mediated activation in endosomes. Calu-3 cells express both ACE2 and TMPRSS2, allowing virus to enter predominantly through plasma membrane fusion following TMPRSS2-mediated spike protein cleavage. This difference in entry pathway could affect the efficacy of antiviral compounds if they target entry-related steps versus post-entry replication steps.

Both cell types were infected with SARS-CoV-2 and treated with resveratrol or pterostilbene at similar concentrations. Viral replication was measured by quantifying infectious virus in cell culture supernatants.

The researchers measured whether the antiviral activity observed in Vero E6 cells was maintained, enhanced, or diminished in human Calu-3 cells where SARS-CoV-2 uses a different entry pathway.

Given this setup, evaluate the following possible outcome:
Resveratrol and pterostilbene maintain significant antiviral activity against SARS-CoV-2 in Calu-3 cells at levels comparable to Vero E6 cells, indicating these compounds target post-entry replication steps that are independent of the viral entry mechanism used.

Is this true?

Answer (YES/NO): NO